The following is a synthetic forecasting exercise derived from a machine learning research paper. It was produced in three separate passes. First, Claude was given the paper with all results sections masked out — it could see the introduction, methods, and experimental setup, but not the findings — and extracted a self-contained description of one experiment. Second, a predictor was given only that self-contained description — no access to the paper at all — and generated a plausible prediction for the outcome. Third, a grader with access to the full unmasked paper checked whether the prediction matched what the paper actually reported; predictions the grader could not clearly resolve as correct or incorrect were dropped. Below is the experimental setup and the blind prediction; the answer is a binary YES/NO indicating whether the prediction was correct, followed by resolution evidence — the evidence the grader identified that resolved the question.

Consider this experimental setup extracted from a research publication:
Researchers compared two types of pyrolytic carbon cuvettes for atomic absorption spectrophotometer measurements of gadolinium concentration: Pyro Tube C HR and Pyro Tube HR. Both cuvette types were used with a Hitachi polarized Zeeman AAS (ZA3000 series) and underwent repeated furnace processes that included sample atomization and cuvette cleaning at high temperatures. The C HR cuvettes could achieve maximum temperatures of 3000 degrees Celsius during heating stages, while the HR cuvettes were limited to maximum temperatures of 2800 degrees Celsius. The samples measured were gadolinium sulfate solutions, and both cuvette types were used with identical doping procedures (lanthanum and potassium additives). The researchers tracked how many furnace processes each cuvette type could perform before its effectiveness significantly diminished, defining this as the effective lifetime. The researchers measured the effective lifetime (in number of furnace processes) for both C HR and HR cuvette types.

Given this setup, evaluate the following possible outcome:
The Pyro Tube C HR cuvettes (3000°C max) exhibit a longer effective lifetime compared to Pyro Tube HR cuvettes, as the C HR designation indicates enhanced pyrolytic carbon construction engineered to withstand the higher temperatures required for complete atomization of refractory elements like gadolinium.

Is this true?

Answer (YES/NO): YES